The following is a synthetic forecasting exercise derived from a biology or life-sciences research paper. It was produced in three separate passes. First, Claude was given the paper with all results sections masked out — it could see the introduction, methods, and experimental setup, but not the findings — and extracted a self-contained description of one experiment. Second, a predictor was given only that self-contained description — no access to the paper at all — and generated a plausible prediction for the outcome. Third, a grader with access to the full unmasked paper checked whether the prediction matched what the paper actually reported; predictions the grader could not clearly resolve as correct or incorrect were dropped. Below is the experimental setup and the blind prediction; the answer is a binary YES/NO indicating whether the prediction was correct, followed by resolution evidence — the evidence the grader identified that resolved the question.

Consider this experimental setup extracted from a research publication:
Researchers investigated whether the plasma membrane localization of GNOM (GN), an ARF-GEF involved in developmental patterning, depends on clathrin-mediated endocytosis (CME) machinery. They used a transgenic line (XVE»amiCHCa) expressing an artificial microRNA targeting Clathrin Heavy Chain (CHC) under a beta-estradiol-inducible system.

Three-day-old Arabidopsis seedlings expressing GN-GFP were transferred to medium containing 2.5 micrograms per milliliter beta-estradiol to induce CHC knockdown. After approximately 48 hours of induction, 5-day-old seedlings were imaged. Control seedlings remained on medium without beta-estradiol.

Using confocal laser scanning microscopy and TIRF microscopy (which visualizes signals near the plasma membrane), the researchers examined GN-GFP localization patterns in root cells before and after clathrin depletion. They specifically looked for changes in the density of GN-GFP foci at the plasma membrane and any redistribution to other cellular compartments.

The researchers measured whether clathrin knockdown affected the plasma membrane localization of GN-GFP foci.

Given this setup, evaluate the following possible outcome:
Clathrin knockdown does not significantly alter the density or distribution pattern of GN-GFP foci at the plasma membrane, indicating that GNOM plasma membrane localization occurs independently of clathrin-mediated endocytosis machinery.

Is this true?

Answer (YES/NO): NO